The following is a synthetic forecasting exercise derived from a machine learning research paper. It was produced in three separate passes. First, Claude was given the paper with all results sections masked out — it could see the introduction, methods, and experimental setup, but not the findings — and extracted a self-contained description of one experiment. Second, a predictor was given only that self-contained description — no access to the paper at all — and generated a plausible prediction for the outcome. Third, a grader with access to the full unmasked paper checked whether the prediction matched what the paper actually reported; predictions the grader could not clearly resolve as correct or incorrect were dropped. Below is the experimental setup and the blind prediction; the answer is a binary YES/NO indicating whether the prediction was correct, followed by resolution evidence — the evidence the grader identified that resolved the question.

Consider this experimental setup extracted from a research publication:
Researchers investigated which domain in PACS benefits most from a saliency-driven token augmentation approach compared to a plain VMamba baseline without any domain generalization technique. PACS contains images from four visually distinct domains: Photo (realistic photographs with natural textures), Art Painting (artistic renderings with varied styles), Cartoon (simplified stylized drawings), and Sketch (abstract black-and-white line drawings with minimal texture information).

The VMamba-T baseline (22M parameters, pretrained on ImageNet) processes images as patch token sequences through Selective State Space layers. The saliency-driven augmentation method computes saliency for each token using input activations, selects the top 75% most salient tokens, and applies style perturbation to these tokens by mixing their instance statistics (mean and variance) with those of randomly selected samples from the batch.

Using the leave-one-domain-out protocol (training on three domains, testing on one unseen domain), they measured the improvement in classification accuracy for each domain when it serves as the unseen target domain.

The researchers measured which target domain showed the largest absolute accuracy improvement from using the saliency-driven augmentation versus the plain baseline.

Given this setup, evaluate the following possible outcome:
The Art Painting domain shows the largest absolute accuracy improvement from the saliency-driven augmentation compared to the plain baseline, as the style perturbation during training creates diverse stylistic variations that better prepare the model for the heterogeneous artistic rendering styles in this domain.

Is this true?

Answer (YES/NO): NO